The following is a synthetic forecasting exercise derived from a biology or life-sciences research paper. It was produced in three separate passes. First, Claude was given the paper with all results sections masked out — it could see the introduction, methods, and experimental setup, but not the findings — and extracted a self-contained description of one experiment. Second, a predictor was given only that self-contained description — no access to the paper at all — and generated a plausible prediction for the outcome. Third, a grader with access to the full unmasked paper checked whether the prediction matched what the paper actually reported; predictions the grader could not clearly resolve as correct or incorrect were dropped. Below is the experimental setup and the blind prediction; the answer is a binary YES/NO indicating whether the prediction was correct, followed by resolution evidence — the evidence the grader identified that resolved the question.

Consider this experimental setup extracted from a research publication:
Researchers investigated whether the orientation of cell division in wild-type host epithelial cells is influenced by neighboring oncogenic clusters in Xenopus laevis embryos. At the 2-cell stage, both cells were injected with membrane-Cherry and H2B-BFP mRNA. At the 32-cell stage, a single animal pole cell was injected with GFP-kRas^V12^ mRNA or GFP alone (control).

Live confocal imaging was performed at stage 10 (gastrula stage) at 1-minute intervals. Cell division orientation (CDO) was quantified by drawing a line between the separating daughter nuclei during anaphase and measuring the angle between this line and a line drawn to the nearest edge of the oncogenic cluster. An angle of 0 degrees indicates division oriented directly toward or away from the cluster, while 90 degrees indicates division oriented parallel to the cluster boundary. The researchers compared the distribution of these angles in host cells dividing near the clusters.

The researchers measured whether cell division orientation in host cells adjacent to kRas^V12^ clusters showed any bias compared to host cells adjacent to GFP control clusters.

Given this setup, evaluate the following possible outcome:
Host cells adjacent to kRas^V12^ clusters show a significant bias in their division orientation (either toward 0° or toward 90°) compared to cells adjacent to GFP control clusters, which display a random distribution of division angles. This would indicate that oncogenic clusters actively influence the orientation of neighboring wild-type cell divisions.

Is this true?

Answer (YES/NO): YES